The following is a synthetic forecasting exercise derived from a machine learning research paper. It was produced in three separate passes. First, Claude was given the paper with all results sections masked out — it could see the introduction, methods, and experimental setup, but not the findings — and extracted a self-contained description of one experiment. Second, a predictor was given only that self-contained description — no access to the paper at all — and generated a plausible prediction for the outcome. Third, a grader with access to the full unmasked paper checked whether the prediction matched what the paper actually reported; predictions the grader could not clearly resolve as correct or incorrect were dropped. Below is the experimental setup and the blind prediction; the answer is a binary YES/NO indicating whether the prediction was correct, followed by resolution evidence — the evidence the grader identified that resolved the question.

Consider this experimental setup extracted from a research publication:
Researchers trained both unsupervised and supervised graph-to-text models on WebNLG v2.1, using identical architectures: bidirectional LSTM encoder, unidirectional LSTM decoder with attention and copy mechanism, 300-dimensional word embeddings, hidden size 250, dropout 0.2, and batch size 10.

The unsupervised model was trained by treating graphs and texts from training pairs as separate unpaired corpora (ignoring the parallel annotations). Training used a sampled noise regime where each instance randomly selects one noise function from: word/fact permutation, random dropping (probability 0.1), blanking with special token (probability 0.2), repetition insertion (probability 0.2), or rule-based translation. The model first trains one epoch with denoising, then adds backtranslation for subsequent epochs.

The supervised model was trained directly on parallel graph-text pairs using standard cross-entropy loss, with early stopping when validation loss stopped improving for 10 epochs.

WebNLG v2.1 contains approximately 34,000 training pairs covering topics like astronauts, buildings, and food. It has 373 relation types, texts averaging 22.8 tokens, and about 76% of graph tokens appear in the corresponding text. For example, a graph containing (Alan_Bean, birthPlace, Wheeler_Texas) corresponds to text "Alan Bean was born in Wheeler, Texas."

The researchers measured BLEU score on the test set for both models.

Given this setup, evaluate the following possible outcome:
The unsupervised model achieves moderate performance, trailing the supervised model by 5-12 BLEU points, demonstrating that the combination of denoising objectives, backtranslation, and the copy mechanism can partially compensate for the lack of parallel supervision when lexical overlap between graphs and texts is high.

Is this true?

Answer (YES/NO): NO